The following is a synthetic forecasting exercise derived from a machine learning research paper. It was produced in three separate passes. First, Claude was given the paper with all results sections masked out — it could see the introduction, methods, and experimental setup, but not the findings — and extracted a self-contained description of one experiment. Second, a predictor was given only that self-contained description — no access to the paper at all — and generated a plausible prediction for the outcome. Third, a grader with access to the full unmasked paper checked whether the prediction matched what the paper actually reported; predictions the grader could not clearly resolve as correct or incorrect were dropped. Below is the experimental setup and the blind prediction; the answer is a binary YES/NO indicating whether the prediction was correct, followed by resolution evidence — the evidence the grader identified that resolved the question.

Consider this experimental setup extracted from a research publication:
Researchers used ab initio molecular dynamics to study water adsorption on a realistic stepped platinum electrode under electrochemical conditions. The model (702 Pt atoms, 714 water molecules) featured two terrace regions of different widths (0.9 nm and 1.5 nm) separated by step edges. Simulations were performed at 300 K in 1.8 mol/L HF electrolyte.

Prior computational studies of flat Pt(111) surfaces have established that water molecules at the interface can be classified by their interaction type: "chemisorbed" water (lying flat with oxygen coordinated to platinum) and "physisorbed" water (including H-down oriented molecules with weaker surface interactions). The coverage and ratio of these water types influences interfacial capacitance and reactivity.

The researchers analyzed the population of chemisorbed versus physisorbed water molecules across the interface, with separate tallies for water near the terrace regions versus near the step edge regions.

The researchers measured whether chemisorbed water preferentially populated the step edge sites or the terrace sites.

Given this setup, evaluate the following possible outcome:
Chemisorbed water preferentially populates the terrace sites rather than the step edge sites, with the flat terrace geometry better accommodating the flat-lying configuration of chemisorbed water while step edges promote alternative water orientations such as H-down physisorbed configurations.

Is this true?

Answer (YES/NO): NO